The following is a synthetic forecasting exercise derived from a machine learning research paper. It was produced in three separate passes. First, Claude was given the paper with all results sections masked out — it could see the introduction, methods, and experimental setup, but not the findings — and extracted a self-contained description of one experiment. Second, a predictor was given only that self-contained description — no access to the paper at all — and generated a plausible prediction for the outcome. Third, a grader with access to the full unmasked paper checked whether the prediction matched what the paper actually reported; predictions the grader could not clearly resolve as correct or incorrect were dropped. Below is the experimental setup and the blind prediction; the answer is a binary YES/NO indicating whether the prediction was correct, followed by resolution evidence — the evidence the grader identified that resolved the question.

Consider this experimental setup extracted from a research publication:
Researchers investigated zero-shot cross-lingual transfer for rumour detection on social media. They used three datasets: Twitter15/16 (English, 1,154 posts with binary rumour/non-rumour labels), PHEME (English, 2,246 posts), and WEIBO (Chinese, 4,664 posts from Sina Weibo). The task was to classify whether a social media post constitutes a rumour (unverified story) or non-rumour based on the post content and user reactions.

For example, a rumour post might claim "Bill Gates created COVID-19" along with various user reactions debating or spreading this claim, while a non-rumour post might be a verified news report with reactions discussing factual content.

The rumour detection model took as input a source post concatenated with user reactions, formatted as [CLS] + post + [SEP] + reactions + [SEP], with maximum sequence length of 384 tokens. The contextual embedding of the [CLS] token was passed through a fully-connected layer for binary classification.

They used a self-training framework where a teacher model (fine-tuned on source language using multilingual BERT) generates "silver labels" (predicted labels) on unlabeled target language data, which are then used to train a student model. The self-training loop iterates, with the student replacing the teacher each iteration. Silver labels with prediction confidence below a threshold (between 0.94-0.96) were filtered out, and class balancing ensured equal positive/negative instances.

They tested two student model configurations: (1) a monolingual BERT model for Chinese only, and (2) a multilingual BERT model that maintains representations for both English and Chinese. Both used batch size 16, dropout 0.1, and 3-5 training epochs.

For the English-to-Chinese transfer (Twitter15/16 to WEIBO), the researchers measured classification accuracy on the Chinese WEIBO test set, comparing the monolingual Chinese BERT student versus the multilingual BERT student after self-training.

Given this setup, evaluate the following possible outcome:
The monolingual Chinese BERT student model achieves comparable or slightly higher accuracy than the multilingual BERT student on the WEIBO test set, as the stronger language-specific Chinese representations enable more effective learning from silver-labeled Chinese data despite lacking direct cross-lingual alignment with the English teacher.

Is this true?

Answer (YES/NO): YES